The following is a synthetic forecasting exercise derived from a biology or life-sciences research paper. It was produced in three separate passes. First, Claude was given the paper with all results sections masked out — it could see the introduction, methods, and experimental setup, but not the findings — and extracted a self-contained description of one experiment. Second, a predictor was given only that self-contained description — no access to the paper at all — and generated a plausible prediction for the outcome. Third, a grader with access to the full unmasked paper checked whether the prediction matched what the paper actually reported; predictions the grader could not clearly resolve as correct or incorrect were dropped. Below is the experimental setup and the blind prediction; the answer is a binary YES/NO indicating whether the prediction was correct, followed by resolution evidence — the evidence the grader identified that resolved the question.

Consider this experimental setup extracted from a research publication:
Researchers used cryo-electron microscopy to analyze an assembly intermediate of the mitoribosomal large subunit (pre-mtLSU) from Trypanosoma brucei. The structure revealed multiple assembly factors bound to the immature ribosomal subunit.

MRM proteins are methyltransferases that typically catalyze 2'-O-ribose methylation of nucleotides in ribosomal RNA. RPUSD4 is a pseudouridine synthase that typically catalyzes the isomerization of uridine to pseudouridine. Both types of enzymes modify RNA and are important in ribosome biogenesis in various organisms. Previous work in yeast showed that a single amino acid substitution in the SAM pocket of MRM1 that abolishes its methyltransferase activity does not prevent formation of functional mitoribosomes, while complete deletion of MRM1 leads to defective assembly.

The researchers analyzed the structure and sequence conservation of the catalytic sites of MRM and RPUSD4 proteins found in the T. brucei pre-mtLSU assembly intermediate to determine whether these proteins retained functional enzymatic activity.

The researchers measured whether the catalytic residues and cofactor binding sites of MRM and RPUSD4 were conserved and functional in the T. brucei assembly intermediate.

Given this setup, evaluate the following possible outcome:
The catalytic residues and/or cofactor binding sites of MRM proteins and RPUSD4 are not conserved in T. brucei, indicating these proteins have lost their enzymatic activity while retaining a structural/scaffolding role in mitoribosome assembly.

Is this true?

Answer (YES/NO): YES